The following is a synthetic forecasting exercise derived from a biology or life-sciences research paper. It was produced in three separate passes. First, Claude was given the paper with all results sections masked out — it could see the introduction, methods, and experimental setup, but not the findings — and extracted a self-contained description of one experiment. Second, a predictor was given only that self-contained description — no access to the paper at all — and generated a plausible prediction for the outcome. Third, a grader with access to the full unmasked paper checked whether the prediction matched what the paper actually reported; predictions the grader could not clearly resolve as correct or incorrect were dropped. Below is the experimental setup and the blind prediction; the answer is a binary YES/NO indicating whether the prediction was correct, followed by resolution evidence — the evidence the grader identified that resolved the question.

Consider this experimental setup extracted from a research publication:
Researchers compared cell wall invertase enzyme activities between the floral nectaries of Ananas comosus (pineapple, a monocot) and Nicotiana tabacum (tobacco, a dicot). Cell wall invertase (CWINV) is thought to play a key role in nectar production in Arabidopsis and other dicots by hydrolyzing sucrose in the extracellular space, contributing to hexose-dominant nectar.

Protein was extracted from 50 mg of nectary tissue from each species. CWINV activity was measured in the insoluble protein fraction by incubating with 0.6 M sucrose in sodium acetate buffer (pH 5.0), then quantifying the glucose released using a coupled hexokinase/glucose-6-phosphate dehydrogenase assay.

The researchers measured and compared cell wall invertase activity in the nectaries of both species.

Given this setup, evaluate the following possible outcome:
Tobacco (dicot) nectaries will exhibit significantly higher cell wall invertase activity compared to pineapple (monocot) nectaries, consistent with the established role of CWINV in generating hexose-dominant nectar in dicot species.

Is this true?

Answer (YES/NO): YES